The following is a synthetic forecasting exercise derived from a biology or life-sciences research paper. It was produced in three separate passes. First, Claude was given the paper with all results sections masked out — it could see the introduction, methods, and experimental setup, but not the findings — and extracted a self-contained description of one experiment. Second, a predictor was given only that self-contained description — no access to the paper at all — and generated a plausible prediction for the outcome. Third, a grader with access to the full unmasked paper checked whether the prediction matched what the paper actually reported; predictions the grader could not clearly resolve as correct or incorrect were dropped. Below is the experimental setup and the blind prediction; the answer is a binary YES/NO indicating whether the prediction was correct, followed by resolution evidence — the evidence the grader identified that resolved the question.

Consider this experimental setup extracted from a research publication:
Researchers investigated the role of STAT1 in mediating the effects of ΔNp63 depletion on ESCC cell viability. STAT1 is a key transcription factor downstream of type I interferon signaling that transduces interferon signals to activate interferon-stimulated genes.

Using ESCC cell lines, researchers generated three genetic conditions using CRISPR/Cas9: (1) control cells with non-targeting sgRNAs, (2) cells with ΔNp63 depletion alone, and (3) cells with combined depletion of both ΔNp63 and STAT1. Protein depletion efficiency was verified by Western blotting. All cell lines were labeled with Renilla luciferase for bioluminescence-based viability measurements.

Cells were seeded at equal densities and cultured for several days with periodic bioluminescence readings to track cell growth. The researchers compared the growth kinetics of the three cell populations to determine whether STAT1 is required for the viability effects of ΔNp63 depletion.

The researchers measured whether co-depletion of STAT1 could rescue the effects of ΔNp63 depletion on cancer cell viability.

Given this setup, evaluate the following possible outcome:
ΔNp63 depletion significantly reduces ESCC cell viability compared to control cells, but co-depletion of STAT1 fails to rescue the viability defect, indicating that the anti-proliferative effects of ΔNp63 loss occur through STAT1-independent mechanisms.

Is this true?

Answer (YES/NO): NO